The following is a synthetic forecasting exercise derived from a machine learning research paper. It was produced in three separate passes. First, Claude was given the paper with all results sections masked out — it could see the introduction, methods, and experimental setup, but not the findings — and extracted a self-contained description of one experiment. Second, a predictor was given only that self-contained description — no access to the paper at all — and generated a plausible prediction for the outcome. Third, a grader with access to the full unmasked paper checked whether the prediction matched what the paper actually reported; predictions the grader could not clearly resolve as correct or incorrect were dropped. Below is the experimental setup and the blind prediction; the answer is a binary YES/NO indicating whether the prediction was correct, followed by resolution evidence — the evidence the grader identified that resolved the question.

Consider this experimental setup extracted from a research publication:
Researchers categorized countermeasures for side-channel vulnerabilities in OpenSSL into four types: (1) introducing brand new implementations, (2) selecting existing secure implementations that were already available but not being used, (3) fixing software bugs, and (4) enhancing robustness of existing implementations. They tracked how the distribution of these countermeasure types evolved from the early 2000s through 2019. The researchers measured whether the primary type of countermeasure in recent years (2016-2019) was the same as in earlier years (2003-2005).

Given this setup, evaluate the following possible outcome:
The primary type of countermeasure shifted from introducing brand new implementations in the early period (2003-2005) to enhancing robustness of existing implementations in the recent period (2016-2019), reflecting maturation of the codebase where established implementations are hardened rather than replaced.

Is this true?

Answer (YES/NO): NO